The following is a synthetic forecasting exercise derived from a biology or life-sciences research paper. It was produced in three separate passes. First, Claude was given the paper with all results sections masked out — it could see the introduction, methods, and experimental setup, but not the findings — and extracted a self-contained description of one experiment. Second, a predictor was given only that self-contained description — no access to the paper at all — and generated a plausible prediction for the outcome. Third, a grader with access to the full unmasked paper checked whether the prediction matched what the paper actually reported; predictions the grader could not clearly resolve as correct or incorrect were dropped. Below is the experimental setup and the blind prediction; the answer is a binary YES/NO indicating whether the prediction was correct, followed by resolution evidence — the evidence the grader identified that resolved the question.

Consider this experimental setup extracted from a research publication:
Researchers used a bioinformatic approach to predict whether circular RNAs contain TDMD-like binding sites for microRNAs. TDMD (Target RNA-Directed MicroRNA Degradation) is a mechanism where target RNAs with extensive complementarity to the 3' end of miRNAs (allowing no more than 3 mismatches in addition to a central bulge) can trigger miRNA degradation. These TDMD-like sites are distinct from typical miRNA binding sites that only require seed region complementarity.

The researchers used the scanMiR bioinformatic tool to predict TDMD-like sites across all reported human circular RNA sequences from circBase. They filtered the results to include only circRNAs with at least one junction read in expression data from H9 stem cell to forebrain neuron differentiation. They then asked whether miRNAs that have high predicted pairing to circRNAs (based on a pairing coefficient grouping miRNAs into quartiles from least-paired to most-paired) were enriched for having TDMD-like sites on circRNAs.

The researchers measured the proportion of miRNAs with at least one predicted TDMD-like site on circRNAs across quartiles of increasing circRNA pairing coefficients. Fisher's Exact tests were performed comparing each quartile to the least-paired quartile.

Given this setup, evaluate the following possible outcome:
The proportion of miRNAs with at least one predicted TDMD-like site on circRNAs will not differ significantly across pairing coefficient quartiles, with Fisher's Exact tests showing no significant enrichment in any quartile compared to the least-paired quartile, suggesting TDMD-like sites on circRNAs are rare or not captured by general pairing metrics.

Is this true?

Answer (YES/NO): NO